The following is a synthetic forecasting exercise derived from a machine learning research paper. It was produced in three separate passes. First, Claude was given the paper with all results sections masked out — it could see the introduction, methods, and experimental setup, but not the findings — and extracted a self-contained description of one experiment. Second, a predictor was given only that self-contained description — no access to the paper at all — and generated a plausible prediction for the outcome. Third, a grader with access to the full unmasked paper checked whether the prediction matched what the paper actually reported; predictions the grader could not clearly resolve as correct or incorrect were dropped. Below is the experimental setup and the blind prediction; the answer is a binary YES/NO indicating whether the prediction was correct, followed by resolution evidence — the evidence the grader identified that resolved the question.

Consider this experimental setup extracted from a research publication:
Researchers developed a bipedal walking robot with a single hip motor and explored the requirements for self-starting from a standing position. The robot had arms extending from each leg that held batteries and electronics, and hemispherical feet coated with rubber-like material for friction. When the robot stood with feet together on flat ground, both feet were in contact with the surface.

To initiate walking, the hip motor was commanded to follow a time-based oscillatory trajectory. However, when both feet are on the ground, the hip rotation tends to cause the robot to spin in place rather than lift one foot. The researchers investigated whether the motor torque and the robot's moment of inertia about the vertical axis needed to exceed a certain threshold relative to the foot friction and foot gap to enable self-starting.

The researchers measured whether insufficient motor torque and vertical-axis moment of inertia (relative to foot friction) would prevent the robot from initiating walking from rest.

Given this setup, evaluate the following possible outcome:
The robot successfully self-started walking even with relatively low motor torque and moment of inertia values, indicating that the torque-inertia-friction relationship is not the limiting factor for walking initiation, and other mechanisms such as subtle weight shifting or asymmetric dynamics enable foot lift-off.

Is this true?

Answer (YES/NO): NO